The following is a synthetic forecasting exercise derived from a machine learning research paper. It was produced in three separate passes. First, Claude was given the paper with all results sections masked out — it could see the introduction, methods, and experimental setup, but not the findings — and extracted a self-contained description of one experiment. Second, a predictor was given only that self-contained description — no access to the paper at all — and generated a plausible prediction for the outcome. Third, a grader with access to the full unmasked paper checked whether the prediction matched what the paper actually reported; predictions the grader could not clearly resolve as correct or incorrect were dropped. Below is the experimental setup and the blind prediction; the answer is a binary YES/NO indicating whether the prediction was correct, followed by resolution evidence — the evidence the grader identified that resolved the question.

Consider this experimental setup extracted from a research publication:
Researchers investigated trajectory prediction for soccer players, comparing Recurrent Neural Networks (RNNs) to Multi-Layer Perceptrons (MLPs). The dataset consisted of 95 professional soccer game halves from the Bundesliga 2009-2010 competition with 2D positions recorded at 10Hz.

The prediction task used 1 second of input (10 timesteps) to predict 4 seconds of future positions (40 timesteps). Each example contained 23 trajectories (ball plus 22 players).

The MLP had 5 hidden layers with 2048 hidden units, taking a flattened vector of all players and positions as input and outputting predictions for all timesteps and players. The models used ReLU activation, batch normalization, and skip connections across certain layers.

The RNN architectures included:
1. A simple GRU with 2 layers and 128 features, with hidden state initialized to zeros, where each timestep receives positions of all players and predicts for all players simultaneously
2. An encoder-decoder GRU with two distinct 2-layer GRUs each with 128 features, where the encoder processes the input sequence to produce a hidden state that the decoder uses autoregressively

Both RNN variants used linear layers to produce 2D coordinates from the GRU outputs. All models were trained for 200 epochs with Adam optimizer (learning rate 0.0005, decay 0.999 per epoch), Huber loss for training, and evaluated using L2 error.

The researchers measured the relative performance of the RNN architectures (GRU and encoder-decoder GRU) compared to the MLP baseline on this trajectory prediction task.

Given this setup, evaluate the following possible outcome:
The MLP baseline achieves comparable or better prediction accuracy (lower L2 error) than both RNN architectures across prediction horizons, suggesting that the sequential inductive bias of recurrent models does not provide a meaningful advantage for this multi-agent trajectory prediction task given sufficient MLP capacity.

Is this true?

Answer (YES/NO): YES